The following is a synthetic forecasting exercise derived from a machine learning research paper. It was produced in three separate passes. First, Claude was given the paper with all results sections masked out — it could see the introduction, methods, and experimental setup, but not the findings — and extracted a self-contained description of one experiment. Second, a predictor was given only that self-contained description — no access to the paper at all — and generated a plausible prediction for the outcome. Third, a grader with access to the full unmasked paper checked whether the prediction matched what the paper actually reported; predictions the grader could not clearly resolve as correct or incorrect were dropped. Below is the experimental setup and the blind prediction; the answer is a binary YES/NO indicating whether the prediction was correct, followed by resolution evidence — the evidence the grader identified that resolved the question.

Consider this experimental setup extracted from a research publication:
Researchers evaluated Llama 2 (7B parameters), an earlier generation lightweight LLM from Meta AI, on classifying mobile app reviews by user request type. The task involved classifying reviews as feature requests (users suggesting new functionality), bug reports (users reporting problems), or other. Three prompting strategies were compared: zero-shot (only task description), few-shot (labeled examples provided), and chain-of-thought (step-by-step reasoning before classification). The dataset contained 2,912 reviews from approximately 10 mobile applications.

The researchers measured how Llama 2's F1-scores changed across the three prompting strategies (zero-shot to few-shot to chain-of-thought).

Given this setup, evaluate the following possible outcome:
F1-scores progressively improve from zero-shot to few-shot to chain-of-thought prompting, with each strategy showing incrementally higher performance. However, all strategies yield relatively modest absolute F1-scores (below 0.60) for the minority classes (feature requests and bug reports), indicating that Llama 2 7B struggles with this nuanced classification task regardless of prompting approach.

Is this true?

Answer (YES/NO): NO